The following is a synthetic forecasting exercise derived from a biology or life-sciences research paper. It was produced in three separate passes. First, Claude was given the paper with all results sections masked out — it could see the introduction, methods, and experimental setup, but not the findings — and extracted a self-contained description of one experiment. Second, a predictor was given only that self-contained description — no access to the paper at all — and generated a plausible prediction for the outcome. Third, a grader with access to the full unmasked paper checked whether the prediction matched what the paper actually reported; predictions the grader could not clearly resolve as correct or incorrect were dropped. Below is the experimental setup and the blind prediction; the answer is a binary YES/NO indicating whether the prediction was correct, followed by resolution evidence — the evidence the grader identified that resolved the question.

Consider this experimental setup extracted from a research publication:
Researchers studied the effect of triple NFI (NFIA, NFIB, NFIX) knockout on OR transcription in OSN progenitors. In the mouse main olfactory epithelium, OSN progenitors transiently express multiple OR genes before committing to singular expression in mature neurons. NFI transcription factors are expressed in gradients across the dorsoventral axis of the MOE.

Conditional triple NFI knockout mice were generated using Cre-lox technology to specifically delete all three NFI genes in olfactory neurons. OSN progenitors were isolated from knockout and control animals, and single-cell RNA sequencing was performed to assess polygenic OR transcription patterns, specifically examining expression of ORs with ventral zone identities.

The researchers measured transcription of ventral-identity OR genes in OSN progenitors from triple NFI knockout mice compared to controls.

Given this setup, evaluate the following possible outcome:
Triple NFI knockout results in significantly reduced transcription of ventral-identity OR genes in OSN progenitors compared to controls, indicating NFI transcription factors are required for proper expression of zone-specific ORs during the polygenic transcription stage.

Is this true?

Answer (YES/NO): YES